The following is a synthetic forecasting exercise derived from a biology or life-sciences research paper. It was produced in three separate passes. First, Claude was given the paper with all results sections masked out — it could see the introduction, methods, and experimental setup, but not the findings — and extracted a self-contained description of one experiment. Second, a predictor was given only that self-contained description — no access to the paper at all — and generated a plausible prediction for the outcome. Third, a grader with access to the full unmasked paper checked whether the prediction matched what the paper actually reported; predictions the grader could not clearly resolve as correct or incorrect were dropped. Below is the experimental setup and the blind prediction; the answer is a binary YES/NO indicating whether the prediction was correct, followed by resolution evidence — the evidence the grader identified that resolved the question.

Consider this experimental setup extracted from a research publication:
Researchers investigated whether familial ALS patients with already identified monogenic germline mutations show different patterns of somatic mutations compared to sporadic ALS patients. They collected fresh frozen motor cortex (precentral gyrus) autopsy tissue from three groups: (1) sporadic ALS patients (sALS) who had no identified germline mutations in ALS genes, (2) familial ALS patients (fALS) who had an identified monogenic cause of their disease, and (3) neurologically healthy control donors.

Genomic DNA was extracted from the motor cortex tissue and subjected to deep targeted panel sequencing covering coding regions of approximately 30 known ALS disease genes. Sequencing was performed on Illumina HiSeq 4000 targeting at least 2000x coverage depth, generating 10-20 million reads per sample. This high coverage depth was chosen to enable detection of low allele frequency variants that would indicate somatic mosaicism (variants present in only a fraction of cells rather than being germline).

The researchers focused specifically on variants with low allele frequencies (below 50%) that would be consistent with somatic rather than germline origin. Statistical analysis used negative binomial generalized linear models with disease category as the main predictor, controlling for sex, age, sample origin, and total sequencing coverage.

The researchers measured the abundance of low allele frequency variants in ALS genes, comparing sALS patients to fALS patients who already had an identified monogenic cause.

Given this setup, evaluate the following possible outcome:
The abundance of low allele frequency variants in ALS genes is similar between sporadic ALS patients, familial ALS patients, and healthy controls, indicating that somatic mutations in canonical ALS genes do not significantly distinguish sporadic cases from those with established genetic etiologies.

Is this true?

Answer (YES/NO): NO